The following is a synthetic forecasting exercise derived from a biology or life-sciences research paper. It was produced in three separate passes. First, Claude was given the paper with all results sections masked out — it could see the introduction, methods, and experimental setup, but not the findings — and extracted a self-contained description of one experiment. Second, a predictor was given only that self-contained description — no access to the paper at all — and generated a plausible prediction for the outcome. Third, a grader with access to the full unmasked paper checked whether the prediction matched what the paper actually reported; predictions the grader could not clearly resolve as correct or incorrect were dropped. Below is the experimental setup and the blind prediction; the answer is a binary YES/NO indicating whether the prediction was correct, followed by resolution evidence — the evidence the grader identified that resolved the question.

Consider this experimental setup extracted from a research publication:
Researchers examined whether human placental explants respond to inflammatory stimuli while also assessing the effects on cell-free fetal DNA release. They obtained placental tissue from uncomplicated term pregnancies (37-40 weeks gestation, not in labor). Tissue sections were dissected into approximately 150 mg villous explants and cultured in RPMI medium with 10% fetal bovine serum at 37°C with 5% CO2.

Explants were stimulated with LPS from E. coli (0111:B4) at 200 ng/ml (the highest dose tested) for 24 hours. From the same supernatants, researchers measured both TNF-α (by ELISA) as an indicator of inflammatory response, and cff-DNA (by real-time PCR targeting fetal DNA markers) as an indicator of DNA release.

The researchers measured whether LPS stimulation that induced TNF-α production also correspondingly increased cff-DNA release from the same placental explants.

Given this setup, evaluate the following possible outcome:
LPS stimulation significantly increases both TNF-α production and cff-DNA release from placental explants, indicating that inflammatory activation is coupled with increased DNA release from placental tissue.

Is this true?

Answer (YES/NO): NO